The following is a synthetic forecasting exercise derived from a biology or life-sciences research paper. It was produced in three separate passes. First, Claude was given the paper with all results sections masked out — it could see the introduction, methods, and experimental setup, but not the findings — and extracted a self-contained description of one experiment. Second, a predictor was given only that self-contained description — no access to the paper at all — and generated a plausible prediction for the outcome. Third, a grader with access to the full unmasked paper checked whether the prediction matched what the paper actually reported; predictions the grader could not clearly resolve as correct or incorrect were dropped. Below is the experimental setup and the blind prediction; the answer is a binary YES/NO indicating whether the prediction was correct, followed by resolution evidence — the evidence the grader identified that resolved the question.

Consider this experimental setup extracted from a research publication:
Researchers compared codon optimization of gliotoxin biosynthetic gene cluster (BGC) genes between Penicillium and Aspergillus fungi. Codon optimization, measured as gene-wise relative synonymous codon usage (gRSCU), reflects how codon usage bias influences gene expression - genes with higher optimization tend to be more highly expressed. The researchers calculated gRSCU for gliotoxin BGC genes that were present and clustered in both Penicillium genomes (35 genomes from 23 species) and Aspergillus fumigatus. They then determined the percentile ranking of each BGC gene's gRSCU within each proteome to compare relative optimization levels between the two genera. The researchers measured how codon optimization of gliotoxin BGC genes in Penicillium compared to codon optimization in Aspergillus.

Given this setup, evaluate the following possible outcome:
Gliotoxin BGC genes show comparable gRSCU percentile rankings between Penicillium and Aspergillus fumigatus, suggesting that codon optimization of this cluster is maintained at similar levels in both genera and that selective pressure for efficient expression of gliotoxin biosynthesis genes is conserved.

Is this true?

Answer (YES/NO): NO